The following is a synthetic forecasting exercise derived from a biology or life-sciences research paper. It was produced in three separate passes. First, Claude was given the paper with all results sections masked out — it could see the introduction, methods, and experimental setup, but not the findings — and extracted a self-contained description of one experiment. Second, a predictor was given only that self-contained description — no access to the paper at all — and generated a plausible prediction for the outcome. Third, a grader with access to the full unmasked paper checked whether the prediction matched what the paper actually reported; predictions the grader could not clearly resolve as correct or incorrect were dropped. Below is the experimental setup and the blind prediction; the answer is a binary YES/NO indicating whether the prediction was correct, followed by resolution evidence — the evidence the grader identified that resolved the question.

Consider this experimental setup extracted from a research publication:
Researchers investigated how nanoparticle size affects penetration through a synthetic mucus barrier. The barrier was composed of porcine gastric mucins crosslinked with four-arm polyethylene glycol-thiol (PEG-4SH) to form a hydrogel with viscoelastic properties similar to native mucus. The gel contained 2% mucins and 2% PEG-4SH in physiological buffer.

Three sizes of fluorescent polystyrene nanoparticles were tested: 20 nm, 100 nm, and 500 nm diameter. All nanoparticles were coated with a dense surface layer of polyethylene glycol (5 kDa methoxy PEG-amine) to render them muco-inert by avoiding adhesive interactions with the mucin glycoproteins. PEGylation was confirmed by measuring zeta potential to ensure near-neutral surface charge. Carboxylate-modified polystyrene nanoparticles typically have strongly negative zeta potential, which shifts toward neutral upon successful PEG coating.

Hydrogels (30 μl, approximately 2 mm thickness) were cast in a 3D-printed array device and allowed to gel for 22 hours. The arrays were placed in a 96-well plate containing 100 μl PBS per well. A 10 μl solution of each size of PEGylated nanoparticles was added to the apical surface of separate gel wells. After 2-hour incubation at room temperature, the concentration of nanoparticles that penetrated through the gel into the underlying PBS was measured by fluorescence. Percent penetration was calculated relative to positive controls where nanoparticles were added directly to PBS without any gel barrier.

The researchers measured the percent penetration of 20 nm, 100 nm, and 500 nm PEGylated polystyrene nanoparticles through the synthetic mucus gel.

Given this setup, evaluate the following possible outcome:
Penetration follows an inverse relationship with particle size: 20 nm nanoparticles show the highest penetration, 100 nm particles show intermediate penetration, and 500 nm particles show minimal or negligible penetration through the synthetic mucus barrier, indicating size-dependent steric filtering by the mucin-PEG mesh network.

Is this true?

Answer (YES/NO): YES